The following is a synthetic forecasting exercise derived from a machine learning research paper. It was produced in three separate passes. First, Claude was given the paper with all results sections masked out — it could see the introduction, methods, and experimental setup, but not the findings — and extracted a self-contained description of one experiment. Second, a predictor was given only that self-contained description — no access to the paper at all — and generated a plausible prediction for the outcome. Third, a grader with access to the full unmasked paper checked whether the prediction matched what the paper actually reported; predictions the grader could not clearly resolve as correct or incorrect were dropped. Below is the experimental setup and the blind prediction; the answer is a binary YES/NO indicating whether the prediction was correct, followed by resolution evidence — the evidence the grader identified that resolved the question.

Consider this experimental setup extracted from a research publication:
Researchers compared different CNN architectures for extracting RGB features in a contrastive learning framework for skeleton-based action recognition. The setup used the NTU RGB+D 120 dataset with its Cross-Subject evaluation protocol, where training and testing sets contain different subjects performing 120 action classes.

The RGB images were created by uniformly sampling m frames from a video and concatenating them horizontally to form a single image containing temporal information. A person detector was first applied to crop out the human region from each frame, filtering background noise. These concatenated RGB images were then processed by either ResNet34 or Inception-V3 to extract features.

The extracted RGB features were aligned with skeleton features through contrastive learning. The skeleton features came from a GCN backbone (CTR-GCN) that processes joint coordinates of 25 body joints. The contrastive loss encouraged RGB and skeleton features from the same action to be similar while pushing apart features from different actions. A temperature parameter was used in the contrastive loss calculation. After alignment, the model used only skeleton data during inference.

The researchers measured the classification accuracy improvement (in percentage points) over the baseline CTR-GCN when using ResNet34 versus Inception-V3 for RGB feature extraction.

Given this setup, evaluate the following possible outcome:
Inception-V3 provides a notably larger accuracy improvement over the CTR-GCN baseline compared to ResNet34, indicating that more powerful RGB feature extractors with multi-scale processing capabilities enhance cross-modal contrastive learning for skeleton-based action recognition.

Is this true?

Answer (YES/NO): NO